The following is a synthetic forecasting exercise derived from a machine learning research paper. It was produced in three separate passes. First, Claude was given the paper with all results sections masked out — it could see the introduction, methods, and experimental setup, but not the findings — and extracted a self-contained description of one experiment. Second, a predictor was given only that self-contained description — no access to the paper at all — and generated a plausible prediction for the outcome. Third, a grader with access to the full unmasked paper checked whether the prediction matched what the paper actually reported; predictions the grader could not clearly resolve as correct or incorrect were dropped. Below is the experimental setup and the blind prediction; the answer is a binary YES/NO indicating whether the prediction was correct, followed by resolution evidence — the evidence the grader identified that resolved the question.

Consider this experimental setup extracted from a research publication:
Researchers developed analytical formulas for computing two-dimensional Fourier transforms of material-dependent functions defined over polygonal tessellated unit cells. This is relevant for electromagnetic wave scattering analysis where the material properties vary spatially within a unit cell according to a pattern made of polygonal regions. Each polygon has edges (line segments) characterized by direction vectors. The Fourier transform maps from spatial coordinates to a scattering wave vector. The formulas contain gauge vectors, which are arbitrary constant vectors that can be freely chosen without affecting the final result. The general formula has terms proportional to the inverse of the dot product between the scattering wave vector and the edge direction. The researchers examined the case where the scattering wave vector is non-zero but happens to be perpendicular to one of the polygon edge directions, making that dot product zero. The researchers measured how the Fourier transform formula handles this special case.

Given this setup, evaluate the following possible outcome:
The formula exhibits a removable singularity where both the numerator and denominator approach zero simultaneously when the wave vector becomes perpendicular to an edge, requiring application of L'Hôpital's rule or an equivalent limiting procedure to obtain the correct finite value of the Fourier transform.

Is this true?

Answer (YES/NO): YES